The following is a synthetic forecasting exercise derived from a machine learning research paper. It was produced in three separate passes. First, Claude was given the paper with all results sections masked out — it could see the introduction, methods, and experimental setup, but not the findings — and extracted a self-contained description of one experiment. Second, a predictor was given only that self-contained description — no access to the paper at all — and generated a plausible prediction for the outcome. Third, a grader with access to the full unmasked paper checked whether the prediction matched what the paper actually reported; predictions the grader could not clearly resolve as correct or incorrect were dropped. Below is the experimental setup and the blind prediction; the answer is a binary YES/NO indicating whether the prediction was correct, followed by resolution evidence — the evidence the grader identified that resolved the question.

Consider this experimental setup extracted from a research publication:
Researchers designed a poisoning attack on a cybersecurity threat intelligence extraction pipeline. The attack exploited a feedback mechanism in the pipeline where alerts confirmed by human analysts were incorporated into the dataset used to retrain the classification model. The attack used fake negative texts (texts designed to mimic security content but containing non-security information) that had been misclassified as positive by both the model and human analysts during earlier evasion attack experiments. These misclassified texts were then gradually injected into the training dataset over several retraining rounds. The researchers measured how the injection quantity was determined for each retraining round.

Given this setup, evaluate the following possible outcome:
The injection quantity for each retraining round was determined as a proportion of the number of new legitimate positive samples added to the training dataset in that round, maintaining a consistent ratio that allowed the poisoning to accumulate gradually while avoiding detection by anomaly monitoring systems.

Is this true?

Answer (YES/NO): NO